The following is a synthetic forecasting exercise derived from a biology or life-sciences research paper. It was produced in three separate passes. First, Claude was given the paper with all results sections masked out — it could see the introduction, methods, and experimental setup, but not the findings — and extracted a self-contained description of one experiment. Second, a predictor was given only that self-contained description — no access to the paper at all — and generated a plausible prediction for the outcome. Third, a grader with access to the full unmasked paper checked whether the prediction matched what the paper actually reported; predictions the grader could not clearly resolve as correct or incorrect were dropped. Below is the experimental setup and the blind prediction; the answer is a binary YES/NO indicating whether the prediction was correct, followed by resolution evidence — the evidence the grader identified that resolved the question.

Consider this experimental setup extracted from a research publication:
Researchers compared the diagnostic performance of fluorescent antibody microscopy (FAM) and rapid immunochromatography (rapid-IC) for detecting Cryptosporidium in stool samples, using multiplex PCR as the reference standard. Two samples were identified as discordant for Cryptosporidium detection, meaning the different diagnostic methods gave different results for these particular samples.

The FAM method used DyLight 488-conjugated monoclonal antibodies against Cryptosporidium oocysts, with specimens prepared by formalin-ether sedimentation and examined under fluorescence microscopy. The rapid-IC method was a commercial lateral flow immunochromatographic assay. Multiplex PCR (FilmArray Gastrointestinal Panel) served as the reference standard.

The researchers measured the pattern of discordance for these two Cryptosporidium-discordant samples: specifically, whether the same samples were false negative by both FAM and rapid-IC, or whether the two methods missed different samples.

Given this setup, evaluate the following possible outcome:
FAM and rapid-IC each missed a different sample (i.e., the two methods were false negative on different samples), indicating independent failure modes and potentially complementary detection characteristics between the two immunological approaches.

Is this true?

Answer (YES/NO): NO